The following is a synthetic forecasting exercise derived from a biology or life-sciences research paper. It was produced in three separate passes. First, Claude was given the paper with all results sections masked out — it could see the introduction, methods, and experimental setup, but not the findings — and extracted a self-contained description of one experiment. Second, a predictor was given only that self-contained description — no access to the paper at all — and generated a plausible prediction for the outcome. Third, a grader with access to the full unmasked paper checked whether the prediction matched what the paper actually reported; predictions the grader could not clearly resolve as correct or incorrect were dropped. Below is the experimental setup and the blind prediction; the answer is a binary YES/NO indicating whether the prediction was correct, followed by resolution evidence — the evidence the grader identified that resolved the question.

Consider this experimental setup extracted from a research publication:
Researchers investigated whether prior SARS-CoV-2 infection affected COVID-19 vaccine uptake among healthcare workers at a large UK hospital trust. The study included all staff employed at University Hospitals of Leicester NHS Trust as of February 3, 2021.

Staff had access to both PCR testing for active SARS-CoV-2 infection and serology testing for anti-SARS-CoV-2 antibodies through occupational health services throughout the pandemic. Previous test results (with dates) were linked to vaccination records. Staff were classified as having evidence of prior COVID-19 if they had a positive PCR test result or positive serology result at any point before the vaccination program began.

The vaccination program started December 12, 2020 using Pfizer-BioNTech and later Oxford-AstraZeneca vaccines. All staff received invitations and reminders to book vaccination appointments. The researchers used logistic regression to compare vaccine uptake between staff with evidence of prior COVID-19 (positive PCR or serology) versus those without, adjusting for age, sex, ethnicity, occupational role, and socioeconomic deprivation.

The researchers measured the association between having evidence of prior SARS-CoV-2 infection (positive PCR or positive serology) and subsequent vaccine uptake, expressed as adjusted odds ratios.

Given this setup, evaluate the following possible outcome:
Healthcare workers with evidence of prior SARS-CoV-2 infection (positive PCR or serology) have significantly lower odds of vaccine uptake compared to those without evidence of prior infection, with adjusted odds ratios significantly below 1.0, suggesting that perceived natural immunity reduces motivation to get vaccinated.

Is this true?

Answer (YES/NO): YES